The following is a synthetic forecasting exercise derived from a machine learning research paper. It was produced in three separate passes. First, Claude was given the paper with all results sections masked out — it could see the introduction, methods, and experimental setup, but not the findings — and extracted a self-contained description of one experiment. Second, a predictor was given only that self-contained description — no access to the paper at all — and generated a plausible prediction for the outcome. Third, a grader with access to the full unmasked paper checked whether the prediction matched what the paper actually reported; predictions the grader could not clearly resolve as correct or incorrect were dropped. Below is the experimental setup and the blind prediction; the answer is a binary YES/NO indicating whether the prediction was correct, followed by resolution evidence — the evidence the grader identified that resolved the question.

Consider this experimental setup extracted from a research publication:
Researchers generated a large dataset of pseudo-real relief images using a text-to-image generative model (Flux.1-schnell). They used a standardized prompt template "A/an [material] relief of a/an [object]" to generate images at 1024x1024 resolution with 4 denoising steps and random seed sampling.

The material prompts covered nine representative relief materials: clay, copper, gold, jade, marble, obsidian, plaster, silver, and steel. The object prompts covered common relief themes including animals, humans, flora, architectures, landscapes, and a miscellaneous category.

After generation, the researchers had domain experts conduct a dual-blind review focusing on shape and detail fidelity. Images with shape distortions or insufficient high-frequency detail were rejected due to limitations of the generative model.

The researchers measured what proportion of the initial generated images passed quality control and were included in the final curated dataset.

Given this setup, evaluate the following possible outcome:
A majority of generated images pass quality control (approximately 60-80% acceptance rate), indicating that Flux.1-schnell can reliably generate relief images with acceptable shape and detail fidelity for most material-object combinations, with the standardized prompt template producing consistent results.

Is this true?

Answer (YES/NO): NO